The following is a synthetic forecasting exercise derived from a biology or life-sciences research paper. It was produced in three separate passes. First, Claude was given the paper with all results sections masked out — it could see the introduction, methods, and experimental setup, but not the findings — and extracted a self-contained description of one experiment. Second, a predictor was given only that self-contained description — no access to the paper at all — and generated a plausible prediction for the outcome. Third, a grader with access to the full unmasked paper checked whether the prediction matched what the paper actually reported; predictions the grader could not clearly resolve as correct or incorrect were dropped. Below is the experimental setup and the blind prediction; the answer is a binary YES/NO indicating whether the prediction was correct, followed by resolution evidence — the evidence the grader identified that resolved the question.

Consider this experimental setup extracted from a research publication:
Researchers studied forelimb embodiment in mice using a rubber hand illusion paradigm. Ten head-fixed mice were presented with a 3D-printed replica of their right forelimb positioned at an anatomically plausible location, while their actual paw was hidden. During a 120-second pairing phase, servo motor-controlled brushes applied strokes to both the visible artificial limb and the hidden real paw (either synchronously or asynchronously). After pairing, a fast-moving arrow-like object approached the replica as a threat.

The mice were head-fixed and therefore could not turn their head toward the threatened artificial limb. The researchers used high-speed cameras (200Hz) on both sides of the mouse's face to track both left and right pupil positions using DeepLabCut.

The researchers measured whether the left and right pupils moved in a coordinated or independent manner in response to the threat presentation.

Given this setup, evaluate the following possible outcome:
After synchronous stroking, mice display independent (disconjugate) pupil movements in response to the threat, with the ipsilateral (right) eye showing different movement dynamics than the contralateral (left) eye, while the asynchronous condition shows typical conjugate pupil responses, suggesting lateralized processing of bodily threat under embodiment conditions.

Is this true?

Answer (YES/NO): NO